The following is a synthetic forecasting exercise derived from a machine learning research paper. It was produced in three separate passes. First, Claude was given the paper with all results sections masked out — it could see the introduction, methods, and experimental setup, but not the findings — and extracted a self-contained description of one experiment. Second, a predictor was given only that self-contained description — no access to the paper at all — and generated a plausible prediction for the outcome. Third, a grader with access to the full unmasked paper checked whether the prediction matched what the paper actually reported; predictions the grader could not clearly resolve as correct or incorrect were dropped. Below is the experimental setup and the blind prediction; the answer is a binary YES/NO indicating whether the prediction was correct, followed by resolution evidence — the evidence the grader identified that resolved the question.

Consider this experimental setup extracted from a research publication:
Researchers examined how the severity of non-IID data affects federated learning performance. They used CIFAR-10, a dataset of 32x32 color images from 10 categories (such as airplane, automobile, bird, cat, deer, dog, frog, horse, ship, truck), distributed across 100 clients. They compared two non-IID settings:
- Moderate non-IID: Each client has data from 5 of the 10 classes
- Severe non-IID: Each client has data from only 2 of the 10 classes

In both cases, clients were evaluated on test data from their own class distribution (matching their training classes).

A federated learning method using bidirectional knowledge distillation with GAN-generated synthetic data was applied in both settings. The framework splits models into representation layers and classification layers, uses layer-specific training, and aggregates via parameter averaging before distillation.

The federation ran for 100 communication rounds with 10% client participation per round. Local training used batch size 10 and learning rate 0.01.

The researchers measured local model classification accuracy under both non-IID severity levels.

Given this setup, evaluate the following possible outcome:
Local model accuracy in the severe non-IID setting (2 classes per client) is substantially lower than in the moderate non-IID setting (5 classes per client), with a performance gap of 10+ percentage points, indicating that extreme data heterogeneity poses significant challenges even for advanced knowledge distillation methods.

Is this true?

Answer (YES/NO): NO